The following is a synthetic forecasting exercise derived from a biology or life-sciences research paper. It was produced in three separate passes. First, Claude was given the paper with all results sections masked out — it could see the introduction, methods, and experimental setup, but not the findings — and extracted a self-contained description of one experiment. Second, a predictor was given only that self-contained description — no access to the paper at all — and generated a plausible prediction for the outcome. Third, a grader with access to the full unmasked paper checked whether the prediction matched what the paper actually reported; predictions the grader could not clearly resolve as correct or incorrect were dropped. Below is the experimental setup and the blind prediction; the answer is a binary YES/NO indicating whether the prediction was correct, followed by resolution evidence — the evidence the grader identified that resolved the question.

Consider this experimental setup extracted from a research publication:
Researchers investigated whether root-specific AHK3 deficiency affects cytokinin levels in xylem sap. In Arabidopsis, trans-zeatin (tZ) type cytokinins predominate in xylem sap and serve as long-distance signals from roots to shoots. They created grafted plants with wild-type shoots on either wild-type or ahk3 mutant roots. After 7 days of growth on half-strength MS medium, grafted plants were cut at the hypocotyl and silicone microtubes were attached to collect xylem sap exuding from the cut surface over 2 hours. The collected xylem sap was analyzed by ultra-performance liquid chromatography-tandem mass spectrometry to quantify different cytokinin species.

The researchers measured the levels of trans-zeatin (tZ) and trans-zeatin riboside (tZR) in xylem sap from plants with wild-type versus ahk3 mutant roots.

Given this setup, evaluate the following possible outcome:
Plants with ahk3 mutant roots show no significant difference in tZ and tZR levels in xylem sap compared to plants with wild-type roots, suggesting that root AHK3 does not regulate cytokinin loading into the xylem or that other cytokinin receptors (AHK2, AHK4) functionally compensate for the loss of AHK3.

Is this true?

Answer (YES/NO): NO